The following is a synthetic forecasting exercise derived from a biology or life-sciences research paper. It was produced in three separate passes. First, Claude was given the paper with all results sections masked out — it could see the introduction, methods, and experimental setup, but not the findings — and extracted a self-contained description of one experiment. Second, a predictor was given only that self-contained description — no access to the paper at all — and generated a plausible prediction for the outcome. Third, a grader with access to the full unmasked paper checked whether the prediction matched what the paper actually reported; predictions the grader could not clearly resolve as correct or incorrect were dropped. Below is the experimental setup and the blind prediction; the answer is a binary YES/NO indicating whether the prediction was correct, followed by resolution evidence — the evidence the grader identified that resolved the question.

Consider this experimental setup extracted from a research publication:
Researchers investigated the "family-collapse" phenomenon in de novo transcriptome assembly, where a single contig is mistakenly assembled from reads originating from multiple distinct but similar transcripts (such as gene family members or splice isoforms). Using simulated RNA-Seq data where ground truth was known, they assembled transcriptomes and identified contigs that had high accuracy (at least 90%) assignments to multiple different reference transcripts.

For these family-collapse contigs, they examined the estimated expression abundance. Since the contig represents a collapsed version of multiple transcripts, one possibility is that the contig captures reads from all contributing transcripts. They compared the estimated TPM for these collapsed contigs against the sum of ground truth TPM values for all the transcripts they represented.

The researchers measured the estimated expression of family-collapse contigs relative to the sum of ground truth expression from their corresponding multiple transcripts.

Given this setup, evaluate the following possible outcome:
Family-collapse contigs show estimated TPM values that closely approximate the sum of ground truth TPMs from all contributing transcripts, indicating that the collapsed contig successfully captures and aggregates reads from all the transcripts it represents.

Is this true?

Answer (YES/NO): NO